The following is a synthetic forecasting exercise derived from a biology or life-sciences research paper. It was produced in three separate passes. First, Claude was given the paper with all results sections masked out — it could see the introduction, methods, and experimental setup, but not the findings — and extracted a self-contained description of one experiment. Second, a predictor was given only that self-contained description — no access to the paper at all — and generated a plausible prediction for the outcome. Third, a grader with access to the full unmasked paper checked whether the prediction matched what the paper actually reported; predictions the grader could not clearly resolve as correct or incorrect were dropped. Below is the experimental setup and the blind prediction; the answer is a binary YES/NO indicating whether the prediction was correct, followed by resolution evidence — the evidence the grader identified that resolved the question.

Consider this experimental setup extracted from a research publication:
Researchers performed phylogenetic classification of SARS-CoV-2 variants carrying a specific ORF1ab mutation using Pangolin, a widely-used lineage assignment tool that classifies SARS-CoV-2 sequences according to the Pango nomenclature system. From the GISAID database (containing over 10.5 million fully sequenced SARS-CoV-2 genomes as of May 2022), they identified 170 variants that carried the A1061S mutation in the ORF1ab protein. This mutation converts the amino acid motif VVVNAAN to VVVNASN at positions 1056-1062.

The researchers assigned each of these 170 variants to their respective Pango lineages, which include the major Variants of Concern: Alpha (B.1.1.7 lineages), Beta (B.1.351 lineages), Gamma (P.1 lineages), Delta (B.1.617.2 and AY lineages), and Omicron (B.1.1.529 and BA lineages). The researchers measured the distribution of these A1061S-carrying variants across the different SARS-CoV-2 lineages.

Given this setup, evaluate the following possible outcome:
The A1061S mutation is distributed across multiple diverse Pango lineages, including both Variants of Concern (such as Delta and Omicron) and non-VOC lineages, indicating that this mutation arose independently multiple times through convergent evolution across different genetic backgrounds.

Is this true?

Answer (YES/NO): NO